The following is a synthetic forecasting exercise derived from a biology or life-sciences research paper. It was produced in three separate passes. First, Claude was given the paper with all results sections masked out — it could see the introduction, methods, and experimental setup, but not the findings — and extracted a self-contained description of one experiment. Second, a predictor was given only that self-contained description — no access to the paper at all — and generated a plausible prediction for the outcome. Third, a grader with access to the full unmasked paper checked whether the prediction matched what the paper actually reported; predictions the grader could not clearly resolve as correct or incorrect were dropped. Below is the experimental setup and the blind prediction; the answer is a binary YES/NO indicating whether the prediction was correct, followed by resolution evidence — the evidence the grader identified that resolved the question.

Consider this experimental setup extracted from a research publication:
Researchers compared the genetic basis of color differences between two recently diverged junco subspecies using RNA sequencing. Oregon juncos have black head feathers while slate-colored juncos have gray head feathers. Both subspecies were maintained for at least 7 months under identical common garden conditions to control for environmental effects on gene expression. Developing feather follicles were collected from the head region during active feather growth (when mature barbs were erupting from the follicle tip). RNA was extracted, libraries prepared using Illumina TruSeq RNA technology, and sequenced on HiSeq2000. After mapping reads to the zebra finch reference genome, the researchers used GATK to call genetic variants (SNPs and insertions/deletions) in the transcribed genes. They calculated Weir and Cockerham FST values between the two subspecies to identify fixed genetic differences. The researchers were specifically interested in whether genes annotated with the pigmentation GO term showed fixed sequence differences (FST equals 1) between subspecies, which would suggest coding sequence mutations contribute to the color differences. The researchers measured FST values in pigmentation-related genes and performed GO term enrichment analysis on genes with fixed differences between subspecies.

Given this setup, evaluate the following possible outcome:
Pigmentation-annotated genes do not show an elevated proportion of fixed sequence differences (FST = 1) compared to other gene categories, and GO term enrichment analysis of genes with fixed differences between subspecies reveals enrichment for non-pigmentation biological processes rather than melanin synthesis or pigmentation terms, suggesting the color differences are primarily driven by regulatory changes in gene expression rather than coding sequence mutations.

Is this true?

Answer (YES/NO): YES